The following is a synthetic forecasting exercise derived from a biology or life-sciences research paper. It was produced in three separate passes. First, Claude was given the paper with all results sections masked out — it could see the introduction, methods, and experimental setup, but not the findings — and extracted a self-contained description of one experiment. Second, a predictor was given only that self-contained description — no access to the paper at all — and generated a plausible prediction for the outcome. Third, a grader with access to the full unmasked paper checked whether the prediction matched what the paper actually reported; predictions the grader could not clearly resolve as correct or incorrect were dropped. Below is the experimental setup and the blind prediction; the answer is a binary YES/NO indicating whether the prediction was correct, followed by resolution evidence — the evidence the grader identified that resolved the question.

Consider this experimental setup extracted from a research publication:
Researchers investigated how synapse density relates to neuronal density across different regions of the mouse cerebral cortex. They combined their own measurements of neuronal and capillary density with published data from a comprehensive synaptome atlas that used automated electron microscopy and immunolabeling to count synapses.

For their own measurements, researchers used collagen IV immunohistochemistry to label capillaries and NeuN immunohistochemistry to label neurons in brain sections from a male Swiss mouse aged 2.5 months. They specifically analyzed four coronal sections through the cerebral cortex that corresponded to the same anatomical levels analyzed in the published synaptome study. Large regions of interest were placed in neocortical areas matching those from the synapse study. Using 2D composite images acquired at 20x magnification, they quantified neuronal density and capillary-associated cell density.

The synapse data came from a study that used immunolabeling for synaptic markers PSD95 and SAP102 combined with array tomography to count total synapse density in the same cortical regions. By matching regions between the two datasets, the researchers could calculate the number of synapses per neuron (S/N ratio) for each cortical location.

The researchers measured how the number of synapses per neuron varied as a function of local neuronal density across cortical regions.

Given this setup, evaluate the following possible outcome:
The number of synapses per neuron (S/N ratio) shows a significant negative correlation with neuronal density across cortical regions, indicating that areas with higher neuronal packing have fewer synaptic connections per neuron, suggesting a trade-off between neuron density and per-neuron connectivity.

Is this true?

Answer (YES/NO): NO